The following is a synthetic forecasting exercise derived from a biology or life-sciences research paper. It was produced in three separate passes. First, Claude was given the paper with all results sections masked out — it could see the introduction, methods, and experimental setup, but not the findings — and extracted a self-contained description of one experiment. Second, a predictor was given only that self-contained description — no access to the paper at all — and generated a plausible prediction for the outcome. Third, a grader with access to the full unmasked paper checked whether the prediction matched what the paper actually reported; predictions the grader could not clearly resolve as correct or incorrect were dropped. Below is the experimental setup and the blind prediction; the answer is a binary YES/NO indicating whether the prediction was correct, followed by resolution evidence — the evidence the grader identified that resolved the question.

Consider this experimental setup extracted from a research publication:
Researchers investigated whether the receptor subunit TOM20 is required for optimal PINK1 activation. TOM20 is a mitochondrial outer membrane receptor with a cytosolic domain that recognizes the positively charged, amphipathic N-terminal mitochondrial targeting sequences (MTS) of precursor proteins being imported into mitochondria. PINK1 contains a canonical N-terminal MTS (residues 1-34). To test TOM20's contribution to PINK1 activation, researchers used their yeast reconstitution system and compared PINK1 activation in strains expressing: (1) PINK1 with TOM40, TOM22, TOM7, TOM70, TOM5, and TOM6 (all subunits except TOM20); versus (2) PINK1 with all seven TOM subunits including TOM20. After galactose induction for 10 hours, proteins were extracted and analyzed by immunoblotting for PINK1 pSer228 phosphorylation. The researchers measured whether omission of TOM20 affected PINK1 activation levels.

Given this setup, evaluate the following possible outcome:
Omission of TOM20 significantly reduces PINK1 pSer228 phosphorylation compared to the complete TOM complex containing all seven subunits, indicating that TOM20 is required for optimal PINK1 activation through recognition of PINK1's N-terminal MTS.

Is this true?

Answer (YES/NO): NO